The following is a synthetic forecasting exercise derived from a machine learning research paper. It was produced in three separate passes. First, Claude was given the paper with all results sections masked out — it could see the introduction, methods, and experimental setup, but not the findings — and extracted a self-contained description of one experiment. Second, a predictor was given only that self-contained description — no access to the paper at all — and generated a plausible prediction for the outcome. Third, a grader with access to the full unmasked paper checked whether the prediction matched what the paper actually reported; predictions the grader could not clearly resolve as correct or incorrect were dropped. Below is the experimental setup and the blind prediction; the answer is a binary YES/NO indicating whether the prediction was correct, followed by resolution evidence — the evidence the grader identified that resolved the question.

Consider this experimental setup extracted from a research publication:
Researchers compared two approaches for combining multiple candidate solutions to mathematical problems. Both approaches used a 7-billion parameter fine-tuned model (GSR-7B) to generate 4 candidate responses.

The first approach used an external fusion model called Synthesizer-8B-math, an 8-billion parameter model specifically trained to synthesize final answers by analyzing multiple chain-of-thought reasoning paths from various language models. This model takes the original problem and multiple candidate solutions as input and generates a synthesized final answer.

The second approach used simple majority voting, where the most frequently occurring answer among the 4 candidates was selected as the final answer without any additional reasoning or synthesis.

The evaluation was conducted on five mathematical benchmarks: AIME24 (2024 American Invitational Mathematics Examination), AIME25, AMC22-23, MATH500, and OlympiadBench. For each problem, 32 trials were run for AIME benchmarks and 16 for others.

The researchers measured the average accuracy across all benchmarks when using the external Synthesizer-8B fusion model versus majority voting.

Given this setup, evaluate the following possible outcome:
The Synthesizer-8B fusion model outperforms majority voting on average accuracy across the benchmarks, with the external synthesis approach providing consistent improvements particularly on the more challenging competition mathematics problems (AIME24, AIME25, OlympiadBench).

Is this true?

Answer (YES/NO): NO